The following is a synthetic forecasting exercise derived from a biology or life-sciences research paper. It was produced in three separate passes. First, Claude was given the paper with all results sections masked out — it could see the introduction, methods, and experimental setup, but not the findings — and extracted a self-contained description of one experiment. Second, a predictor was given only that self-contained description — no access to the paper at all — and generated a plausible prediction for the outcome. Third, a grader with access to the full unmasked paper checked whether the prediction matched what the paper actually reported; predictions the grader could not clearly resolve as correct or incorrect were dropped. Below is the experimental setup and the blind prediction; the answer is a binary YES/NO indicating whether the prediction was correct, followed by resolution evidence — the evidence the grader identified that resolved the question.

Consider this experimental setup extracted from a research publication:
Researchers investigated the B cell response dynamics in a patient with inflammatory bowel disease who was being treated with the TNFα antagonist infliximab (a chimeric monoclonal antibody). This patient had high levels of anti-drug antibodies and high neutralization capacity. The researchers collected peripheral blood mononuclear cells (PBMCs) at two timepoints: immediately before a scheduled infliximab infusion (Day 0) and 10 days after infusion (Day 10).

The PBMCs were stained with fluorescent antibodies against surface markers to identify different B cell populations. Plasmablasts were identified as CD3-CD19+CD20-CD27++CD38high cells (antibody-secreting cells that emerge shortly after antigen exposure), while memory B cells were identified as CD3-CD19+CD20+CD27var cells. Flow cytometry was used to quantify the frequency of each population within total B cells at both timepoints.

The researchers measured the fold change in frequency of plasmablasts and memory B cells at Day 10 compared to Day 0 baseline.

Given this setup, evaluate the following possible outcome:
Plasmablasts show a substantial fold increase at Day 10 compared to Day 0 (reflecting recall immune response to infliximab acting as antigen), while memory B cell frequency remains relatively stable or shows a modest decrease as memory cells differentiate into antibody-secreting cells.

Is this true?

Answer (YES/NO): NO